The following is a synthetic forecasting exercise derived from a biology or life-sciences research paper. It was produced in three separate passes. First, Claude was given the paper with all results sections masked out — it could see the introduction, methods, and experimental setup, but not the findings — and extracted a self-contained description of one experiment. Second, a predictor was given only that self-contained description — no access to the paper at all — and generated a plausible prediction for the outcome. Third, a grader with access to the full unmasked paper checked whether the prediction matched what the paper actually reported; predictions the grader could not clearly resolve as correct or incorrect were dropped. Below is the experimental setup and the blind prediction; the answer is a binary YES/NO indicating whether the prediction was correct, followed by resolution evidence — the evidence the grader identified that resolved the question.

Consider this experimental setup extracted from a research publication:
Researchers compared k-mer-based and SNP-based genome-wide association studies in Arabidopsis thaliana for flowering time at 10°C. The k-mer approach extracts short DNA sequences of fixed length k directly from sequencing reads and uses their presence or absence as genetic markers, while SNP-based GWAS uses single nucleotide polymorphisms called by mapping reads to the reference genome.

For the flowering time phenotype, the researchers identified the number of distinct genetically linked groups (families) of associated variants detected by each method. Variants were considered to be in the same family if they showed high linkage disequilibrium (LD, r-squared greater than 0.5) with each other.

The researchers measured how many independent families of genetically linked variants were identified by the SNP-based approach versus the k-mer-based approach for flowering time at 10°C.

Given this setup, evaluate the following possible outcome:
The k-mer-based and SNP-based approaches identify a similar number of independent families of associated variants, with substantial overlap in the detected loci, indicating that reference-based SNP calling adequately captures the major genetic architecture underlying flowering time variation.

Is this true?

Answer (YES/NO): YES